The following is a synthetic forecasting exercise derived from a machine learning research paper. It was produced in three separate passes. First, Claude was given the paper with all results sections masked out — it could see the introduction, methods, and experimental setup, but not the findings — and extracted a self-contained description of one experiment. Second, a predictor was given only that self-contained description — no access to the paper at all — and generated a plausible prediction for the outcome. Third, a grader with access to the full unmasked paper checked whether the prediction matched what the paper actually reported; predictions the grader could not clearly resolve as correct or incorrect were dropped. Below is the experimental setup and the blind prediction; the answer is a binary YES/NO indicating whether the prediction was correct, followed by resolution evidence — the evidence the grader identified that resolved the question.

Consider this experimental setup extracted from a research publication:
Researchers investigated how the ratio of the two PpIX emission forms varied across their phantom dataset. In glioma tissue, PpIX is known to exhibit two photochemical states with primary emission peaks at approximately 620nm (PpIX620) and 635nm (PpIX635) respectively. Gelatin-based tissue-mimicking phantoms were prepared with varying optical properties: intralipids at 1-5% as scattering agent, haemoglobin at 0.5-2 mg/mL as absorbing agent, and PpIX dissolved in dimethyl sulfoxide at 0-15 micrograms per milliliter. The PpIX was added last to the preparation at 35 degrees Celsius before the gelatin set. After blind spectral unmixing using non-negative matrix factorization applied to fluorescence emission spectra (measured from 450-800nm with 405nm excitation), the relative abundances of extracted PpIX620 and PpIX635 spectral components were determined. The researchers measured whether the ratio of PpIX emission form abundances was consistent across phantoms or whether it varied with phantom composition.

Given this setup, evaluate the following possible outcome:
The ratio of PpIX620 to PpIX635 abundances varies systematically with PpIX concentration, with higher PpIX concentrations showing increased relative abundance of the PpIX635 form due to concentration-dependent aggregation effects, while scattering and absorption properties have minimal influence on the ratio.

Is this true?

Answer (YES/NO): NO